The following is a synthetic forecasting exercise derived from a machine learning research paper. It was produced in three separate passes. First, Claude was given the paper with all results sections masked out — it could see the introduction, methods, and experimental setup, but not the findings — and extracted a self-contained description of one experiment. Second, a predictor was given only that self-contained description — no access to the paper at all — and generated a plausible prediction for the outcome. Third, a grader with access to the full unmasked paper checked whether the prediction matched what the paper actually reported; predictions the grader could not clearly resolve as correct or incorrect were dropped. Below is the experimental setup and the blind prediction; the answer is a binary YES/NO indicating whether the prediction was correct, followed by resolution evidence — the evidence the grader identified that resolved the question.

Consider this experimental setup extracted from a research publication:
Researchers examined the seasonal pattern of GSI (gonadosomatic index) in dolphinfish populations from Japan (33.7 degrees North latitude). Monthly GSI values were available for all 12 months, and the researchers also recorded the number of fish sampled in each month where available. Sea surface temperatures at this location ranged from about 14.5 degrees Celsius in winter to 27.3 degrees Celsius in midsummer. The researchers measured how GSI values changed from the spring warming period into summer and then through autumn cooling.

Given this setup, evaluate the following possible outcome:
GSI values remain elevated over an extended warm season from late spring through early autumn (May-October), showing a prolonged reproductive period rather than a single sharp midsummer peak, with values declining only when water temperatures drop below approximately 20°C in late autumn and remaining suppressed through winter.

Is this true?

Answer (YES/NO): NO